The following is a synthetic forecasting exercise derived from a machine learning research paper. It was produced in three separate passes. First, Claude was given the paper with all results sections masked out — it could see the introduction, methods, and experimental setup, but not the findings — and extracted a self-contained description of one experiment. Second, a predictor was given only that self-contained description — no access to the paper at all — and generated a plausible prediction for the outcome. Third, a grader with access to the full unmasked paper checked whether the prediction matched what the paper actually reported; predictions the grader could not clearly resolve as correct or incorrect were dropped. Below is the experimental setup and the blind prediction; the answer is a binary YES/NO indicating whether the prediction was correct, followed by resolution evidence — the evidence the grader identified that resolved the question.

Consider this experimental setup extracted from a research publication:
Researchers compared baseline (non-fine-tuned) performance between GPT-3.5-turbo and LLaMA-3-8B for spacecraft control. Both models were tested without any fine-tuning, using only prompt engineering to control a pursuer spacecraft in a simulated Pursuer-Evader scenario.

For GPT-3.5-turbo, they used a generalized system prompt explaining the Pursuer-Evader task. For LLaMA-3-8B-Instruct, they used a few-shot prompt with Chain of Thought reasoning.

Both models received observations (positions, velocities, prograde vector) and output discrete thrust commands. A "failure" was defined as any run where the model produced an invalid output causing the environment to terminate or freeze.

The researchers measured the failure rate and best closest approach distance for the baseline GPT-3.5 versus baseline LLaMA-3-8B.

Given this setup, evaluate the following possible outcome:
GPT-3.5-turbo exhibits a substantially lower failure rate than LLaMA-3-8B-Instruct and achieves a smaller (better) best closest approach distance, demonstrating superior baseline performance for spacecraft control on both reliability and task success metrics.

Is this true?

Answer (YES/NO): NO